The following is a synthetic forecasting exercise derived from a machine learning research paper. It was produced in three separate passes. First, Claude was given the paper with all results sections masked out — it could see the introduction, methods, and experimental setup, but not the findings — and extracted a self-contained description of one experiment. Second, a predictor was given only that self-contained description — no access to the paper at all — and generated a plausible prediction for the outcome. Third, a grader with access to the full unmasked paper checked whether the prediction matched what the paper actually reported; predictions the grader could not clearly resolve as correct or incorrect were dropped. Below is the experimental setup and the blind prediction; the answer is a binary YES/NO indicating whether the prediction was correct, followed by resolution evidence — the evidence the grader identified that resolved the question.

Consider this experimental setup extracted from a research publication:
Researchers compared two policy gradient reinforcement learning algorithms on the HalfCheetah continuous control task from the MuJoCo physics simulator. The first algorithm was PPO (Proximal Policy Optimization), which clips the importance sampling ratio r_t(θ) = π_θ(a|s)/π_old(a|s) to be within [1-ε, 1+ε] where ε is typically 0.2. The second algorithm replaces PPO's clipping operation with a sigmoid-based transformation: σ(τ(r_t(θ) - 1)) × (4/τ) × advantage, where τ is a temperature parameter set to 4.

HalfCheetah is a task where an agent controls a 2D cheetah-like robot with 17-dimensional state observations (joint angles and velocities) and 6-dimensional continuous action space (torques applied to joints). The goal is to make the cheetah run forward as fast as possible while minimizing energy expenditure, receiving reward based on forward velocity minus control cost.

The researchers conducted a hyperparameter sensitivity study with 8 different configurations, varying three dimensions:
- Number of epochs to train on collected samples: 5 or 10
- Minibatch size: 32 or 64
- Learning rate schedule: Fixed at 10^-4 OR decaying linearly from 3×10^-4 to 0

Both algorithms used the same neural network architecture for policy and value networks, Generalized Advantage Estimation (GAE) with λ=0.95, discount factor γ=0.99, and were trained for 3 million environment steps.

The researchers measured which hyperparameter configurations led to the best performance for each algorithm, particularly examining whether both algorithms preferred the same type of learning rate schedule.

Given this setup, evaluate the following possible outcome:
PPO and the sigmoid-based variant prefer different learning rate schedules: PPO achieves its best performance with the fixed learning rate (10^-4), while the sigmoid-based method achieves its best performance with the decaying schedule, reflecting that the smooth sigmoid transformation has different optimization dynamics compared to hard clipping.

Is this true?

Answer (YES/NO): NO